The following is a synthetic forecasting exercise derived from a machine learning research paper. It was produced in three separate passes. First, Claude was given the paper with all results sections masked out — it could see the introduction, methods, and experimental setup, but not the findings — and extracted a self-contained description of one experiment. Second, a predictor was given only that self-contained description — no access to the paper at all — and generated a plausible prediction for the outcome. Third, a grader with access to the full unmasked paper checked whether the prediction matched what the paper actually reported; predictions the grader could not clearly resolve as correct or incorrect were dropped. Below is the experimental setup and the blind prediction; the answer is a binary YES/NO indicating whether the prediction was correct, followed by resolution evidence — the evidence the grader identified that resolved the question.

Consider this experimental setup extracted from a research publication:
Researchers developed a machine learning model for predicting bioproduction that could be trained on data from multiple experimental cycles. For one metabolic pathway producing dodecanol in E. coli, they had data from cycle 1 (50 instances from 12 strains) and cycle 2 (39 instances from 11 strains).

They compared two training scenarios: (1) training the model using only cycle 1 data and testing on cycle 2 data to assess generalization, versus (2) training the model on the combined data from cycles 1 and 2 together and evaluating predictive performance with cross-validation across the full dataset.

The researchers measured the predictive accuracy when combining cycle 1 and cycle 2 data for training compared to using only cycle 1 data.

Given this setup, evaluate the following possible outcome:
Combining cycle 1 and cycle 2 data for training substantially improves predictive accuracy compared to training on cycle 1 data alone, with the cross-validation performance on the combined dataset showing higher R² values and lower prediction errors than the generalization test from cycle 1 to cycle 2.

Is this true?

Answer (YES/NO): YES